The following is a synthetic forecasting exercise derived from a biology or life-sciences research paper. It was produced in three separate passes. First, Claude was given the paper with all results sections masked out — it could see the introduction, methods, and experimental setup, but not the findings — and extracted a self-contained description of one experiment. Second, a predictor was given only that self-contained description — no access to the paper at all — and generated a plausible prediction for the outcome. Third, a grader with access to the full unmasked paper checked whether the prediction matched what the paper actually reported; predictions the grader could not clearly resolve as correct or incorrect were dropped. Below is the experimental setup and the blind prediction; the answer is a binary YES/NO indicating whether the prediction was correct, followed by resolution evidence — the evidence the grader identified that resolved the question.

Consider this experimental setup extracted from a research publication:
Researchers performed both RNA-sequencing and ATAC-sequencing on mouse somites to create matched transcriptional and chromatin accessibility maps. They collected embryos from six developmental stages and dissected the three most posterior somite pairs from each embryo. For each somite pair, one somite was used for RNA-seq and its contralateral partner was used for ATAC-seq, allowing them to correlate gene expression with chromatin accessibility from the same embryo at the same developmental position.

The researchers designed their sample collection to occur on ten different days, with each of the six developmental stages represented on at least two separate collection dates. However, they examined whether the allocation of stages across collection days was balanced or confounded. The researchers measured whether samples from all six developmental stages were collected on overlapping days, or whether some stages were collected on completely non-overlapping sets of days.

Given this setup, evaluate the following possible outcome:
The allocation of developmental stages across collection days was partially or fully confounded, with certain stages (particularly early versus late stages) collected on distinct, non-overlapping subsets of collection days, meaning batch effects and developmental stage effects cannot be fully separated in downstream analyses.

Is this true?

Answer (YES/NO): YES